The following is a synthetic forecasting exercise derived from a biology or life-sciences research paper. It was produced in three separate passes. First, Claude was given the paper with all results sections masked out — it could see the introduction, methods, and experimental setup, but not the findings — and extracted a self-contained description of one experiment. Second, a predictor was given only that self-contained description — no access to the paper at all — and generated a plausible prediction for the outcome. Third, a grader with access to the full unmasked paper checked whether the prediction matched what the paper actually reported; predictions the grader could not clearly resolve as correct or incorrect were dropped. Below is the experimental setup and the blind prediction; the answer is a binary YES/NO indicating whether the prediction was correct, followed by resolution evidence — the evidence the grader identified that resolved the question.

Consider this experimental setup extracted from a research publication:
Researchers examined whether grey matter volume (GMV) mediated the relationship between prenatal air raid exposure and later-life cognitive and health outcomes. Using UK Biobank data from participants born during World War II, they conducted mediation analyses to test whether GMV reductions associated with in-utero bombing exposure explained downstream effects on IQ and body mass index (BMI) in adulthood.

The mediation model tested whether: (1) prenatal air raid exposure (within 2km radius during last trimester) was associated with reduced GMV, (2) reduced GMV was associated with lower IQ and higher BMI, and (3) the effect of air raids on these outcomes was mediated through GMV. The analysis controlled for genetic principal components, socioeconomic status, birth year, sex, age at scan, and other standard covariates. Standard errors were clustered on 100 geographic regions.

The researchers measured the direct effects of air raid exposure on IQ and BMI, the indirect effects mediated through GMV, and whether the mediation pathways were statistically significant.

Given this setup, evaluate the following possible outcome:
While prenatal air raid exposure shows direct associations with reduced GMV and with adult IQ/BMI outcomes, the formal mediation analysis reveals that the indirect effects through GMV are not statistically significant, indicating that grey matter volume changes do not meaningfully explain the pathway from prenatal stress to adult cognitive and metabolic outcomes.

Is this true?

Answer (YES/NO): NO